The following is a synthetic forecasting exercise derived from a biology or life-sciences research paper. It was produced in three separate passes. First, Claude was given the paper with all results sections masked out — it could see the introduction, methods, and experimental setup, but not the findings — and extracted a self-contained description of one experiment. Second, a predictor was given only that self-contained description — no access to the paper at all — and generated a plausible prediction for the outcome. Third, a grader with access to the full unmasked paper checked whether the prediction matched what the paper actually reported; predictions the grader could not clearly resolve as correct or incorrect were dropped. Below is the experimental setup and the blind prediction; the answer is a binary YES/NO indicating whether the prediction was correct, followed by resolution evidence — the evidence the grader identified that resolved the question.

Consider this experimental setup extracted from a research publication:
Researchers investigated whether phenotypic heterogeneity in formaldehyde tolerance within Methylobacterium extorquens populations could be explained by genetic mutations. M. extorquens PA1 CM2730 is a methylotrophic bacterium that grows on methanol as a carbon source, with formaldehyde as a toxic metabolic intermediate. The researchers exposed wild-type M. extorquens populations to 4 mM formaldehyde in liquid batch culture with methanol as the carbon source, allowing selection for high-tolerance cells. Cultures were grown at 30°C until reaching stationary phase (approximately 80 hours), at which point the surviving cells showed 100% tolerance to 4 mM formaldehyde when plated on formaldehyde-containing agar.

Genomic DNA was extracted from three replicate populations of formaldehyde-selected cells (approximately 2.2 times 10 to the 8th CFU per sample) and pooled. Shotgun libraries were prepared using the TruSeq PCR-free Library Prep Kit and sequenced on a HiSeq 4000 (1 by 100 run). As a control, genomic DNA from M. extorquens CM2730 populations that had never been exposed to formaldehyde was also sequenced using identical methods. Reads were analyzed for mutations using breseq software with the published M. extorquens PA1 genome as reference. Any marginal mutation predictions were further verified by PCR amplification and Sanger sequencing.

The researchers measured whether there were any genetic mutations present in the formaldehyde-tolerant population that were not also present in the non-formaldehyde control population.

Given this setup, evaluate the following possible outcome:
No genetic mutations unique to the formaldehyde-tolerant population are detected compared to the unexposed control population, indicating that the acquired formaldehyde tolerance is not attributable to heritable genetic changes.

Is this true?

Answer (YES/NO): YES